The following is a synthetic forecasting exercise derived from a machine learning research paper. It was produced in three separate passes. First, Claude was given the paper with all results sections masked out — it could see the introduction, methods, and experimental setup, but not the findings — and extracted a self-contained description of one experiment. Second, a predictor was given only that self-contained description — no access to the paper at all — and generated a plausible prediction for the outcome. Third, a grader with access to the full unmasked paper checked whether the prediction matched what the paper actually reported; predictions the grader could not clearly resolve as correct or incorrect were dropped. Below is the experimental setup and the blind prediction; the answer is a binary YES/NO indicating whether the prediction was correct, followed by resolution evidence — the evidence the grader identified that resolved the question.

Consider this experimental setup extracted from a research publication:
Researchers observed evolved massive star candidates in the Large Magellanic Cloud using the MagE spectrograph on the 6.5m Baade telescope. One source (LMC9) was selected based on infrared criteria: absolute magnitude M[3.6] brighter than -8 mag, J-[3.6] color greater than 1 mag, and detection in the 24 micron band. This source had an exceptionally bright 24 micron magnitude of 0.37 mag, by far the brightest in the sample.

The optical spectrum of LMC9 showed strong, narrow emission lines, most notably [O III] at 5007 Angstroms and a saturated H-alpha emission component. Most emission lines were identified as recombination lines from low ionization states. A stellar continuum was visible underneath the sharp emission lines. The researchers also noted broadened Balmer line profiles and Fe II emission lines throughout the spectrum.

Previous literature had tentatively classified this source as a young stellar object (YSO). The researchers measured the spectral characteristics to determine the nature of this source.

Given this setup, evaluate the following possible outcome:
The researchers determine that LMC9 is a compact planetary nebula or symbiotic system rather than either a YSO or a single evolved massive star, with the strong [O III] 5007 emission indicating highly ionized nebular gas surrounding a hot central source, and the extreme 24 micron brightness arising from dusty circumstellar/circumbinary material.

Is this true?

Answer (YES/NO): NO